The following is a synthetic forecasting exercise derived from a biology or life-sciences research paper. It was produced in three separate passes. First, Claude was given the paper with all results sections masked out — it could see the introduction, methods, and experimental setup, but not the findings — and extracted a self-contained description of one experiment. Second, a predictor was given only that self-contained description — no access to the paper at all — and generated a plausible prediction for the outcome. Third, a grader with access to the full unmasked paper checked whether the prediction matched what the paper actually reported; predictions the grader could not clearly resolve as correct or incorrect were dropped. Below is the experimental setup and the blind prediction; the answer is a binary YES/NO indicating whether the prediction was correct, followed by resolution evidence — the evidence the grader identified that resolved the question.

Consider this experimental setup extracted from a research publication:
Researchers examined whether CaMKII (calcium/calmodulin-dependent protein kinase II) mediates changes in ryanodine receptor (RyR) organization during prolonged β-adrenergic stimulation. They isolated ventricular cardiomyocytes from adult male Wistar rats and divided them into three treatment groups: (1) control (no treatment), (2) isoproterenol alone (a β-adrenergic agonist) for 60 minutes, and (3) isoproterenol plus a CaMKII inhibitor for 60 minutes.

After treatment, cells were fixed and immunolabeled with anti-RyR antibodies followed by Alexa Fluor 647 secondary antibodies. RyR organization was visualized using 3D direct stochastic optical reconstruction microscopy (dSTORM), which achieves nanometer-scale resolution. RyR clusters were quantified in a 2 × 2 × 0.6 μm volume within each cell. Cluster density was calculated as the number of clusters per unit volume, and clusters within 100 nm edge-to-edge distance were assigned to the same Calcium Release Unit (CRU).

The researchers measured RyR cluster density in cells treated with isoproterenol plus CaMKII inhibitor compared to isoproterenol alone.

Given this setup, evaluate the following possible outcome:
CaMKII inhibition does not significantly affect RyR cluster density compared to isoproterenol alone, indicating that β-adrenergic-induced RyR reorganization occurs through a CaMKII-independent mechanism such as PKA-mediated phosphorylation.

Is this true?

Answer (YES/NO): NO